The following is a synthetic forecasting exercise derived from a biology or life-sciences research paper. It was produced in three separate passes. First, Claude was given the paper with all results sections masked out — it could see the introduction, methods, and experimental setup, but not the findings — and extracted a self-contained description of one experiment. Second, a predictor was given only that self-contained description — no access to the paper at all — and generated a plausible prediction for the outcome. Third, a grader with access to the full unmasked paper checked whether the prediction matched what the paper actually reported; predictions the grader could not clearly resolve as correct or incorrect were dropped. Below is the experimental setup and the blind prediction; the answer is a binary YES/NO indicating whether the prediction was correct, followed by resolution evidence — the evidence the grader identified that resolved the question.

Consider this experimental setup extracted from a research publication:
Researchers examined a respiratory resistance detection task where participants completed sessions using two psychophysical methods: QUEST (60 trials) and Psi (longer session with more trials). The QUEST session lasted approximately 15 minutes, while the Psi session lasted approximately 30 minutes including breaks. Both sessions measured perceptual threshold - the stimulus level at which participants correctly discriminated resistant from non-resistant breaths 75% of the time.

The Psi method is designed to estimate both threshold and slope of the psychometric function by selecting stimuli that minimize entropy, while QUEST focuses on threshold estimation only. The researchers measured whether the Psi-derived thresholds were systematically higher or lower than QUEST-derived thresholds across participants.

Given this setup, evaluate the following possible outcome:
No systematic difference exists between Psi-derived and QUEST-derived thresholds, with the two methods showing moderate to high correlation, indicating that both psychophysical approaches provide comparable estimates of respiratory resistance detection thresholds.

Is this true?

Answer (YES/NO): YES